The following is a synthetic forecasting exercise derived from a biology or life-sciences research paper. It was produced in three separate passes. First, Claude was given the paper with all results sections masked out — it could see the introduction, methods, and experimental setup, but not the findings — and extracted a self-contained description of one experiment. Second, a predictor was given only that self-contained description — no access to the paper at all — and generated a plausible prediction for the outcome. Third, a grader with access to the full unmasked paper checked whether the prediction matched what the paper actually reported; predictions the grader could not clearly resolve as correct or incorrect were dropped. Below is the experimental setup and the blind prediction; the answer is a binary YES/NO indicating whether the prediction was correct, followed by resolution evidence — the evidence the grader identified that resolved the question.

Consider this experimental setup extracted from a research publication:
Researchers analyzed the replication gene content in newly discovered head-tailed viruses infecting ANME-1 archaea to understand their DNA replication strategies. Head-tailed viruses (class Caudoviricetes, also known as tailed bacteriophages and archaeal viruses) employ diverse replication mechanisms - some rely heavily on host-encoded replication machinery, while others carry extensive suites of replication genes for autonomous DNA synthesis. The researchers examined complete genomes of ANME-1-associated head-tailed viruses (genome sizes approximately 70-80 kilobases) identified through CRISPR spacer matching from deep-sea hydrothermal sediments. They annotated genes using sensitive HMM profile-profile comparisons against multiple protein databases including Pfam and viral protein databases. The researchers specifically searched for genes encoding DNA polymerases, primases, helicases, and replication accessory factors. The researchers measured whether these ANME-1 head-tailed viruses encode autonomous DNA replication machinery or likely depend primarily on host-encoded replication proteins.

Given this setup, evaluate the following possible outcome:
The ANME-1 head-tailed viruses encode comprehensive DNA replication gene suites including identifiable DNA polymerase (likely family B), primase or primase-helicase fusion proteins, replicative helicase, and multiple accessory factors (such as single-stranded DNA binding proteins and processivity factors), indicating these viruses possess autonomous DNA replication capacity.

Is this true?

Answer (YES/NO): NO